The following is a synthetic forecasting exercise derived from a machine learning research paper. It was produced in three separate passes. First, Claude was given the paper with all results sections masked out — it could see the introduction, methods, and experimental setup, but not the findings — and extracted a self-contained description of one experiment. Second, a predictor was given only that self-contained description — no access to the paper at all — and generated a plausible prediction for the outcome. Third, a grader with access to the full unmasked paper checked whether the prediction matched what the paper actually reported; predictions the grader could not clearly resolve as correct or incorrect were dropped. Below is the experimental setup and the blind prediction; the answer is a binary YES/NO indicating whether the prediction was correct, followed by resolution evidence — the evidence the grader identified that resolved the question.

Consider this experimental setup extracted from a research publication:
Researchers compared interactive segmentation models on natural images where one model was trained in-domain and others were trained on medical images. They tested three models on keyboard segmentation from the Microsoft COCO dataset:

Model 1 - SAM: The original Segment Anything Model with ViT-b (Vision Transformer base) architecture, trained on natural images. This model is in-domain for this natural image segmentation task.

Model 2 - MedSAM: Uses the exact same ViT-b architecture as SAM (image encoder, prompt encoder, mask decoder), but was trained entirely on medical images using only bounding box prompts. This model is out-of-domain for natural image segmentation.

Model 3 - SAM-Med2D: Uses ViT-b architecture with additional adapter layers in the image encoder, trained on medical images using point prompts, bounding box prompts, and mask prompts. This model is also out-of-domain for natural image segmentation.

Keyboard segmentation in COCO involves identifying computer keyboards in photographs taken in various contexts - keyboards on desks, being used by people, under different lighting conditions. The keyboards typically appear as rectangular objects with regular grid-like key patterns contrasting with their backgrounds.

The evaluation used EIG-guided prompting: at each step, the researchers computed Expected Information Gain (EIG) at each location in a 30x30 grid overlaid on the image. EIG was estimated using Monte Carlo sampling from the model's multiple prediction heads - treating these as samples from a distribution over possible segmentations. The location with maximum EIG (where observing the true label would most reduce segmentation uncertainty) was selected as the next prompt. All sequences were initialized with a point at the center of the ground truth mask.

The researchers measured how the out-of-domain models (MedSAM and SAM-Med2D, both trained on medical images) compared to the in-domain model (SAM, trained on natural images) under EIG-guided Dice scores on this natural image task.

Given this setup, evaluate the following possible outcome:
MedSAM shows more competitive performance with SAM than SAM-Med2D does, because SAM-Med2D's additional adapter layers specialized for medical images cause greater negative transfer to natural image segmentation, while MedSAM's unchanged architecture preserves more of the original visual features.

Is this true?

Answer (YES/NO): NO